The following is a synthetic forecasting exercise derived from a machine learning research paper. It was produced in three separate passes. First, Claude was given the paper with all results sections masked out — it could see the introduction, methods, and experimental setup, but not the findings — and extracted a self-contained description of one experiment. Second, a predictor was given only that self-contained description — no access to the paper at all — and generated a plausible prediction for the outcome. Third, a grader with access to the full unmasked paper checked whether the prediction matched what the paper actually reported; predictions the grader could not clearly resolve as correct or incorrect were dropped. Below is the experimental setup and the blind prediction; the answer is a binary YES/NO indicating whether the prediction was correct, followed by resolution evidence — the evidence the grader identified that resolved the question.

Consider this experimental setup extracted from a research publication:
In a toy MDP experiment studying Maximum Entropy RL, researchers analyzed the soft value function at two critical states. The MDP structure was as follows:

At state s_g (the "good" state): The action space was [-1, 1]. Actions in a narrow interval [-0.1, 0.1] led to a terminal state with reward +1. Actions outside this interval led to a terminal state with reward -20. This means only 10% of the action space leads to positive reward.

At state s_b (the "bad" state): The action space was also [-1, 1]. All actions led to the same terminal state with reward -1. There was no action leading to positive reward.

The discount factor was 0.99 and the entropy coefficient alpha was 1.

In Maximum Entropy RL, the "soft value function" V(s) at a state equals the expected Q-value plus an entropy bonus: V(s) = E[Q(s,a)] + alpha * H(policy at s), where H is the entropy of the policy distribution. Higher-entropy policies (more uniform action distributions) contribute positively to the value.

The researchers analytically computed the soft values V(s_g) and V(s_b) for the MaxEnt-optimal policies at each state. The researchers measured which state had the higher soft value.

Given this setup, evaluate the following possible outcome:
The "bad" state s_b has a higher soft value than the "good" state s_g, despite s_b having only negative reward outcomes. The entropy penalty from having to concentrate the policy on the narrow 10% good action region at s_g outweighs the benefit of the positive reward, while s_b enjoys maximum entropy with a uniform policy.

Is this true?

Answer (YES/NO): YES